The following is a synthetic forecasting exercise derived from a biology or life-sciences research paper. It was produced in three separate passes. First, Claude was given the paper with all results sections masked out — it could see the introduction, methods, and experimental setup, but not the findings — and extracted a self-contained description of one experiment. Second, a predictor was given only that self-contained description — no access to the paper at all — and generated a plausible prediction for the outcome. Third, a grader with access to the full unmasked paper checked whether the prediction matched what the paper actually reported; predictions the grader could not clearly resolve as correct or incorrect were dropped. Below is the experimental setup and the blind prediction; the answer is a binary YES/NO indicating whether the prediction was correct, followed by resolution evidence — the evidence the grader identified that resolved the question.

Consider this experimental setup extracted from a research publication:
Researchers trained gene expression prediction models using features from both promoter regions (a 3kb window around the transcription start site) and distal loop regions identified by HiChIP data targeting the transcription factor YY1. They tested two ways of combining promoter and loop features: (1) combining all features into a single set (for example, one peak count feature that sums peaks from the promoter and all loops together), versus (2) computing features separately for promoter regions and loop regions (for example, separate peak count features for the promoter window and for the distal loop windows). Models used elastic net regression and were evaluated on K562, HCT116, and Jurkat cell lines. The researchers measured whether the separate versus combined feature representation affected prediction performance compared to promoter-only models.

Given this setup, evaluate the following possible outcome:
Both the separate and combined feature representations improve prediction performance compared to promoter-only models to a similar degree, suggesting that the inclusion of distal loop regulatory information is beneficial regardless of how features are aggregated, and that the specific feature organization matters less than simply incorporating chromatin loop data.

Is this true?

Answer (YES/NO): NO